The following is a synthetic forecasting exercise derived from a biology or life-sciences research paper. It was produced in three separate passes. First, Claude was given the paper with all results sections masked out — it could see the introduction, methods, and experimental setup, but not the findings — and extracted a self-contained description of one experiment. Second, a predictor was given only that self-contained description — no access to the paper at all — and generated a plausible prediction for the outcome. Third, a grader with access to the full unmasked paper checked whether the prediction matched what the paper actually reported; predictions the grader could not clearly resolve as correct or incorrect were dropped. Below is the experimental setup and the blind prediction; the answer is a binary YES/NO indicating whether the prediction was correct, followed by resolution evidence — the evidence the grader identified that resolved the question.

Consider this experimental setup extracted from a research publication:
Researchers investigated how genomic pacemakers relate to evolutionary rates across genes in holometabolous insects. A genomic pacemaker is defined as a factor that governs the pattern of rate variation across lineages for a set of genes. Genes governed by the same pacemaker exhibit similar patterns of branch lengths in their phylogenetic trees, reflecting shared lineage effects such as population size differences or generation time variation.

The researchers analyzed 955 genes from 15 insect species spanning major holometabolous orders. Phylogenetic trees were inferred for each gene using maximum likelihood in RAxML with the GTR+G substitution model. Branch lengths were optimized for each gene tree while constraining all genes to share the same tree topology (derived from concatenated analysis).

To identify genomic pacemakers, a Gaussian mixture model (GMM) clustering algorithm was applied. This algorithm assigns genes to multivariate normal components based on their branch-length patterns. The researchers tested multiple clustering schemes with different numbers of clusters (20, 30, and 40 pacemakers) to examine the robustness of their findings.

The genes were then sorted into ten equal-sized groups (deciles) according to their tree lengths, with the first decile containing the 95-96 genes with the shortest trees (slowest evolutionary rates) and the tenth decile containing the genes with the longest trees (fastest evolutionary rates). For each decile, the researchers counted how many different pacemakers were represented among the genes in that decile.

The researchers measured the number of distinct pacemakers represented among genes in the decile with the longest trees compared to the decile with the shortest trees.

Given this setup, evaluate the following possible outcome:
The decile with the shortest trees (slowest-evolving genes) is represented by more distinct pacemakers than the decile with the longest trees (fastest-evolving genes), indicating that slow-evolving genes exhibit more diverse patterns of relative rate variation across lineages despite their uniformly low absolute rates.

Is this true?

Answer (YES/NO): YES